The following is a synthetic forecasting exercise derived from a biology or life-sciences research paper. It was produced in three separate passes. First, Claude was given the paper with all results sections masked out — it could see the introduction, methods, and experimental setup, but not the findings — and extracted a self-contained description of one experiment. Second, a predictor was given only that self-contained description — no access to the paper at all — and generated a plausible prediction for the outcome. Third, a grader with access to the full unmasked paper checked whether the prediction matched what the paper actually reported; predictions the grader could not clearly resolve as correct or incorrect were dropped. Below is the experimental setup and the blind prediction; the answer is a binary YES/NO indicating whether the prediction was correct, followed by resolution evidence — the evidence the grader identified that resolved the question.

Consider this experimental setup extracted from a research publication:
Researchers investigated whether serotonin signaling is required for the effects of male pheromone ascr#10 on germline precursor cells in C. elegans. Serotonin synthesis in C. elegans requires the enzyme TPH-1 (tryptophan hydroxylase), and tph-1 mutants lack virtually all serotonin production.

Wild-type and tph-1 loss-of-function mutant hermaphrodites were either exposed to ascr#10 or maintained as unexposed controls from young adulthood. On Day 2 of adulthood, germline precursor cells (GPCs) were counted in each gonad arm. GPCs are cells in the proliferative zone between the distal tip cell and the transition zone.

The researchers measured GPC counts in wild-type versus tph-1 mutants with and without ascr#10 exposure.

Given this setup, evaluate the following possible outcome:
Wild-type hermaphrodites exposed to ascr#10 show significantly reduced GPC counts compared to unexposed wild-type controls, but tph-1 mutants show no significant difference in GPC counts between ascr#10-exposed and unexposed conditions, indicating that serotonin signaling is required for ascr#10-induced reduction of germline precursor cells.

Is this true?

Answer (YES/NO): NO